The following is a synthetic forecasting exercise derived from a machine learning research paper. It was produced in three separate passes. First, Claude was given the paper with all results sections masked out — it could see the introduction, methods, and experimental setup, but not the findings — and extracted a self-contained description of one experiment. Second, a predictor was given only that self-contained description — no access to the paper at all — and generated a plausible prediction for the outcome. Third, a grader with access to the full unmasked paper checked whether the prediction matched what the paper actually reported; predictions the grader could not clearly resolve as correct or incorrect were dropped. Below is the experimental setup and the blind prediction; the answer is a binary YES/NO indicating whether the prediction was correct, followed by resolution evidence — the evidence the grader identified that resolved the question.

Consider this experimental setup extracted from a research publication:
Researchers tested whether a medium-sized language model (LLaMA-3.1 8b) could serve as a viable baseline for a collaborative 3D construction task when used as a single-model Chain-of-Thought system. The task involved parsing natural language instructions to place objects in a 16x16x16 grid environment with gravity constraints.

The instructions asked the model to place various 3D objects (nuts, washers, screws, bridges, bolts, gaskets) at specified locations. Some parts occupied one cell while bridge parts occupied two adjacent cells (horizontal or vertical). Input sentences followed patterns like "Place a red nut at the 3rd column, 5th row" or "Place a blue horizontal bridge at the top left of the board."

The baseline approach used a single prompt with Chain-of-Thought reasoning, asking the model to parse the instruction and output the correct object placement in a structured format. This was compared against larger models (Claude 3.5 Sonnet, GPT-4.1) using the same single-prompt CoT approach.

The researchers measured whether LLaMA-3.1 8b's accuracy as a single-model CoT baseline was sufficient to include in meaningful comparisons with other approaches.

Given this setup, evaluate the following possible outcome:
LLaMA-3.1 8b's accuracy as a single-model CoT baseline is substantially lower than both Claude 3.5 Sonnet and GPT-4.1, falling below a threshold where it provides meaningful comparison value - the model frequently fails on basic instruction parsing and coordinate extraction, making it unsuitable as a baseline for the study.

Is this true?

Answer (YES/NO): NO